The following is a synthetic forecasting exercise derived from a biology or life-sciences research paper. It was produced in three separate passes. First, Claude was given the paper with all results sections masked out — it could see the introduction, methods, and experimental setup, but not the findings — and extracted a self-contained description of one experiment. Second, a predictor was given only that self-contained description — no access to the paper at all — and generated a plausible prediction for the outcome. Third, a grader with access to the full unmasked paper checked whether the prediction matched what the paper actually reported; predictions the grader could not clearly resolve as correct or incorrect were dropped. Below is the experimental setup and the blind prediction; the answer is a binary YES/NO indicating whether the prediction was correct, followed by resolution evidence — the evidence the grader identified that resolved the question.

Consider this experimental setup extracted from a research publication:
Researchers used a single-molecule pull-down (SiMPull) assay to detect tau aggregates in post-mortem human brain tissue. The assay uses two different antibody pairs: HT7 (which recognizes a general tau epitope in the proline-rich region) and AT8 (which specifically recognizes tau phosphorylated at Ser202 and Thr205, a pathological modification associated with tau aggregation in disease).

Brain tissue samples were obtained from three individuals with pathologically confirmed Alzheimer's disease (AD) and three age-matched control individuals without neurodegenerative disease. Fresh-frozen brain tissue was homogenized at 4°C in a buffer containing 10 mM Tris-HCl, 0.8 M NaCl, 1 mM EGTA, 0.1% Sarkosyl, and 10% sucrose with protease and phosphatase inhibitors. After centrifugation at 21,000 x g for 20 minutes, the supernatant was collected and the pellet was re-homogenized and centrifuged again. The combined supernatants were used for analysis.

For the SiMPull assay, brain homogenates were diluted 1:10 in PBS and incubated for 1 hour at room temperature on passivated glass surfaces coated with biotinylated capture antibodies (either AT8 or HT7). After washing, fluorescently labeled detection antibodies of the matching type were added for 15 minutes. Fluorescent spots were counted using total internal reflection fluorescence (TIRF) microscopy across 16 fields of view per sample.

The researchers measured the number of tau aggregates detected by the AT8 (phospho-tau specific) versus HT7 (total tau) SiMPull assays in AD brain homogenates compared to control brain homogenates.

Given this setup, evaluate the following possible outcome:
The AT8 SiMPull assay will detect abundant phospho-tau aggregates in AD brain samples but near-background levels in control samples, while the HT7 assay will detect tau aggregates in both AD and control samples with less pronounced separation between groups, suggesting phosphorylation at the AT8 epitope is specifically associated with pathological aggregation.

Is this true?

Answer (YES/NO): NO